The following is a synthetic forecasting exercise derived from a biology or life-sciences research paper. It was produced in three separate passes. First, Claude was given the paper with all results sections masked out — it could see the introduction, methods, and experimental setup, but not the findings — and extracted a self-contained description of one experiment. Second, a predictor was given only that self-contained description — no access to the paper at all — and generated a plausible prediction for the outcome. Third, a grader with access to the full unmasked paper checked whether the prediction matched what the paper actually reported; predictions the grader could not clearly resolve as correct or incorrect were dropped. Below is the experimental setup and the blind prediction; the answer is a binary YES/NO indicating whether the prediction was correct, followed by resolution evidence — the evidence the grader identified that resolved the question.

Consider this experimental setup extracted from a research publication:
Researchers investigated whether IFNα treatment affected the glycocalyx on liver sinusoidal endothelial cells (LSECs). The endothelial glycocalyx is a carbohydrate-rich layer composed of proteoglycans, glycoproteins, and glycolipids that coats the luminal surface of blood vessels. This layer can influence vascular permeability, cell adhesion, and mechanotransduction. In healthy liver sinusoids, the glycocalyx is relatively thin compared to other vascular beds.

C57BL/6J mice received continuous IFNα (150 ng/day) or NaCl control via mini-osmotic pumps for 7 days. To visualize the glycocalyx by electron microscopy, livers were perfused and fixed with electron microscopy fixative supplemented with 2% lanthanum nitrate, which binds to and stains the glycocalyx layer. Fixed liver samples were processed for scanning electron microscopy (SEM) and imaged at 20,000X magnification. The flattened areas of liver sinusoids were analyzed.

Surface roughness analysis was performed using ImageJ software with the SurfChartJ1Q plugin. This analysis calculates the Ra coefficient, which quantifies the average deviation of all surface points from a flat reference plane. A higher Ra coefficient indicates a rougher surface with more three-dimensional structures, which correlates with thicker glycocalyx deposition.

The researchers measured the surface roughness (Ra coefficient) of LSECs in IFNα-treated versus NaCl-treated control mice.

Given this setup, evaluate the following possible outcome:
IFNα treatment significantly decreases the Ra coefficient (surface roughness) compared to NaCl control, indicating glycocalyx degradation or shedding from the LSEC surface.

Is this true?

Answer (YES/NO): NO